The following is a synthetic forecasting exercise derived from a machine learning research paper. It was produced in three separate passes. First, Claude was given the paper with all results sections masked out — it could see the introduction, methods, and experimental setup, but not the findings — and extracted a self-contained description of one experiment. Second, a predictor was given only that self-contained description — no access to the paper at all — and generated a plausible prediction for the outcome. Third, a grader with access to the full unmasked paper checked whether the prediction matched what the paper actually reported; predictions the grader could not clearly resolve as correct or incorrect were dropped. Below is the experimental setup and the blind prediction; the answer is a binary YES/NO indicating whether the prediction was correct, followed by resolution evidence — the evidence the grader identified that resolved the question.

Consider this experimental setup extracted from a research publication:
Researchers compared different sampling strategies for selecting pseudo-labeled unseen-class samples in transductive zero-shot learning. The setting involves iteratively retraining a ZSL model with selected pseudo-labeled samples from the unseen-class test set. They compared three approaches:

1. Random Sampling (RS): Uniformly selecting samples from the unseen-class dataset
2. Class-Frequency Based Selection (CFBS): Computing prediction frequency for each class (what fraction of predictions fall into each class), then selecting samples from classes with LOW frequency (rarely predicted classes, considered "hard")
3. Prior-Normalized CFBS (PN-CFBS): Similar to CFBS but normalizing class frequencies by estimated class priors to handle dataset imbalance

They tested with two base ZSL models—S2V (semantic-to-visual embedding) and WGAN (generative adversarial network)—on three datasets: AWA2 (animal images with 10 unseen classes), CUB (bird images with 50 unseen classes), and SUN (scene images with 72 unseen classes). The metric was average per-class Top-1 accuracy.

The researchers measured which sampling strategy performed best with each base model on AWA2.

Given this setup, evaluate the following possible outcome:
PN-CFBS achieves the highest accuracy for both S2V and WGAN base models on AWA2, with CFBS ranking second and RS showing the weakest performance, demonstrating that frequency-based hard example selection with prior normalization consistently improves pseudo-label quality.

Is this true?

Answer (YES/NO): YES